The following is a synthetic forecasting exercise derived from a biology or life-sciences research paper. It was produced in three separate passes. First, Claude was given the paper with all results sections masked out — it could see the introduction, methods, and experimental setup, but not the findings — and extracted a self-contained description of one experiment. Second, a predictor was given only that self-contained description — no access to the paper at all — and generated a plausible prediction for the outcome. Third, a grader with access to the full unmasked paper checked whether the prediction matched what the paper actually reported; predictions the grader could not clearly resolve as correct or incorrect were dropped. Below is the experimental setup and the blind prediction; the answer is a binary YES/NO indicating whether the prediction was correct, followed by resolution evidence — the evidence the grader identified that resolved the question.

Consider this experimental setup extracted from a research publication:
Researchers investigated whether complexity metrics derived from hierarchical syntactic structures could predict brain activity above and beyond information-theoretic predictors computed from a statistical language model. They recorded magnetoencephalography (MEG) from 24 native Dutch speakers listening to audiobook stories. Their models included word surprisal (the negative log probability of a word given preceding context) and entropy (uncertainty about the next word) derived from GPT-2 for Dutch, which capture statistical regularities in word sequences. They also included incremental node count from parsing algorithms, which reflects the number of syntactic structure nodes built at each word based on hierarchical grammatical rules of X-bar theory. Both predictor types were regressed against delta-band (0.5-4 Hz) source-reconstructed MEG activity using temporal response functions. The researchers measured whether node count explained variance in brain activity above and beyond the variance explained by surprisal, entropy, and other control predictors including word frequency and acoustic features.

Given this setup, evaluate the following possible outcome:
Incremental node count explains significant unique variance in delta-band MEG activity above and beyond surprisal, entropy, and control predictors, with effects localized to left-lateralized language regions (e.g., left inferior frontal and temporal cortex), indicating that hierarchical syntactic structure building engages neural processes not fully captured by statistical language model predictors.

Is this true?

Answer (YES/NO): YES